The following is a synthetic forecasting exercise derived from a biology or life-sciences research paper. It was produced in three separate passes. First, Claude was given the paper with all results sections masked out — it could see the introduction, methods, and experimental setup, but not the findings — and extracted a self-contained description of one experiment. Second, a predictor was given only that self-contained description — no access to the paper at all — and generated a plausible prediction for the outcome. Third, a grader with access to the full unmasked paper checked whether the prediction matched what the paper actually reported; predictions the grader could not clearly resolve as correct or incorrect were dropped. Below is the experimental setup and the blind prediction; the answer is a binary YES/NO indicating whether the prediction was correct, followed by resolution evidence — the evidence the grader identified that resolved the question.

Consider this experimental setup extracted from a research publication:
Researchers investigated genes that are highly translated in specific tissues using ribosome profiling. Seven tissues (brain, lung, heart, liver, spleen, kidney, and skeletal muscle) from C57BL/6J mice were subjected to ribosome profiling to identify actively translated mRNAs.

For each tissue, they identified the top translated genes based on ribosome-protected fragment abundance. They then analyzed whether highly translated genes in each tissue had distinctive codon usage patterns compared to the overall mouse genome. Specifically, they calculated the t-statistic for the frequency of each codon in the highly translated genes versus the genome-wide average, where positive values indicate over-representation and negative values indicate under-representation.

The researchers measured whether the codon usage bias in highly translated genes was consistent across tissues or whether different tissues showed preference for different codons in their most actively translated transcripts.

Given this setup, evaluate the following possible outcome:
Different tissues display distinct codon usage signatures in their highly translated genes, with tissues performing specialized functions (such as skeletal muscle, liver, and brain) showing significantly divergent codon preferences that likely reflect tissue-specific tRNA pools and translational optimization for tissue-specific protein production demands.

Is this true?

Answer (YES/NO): NO